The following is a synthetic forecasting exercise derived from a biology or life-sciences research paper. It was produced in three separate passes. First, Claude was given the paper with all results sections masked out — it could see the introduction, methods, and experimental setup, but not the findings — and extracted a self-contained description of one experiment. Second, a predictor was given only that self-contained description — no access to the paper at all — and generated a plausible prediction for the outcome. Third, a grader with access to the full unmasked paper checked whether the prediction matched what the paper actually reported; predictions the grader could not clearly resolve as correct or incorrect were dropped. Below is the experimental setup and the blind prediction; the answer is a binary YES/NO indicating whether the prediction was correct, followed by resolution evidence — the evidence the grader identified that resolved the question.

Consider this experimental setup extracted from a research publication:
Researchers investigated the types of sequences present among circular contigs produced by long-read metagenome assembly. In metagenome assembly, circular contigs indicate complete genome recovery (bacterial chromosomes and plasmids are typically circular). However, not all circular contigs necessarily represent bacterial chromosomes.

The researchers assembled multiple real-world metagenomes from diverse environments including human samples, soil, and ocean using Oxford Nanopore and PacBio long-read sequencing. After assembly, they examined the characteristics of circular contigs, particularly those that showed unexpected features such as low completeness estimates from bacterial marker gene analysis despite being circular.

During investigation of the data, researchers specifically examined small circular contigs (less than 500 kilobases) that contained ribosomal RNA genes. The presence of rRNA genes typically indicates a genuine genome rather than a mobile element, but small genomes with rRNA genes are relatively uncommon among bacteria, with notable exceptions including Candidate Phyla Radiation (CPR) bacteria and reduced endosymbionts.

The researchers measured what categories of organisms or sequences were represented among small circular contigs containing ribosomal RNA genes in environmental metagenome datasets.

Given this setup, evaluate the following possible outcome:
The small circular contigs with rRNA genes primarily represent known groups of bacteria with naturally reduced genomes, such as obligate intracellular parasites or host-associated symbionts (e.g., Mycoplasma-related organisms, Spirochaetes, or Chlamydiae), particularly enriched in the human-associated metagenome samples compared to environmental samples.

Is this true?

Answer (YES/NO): NO